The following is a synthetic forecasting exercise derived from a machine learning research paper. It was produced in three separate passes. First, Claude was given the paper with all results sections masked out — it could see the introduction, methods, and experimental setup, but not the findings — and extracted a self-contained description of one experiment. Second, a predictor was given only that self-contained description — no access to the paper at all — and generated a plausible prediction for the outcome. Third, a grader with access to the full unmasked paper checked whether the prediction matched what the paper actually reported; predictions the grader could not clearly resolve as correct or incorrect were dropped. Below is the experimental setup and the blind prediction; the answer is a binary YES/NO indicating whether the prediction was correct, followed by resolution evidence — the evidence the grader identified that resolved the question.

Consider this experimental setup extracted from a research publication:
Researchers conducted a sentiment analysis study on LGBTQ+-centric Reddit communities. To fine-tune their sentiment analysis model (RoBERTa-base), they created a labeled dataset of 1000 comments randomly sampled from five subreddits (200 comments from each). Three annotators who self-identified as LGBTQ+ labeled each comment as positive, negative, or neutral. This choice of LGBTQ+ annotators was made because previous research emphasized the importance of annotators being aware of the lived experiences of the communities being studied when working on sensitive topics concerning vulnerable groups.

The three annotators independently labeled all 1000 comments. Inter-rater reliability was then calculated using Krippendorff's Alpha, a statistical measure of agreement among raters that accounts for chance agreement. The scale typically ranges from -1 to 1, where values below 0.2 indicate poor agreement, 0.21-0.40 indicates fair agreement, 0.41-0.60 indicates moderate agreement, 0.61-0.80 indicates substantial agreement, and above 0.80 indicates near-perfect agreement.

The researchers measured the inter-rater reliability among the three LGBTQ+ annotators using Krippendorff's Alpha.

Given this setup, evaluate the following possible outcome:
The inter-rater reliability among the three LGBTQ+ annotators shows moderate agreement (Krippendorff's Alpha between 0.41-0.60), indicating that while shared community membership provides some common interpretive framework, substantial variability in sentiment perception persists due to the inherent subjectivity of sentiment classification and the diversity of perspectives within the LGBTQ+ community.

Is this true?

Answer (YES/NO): YES